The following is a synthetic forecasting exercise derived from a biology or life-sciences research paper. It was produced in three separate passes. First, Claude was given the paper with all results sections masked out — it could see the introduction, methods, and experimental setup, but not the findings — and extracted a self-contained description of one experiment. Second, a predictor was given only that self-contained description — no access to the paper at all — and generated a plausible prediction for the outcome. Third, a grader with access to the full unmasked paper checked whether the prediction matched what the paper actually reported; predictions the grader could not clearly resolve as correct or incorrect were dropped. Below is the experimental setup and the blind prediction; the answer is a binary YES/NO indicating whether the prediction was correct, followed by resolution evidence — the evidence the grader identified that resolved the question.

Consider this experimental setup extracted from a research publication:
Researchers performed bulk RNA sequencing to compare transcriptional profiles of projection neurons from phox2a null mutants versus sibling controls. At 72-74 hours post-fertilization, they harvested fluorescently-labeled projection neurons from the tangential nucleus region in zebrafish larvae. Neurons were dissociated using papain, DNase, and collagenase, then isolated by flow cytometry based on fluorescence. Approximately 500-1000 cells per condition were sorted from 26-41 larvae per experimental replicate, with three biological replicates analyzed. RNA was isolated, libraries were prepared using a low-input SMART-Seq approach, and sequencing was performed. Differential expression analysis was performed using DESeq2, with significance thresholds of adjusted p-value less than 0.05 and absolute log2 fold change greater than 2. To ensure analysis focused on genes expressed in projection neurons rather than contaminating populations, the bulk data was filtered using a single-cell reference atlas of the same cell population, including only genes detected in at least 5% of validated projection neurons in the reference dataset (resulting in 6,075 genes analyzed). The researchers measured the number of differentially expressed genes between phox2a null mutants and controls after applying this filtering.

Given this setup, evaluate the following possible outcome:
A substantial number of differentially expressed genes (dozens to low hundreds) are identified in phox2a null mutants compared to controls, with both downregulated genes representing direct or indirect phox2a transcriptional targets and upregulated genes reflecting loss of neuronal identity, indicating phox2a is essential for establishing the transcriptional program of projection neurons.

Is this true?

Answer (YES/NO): NO